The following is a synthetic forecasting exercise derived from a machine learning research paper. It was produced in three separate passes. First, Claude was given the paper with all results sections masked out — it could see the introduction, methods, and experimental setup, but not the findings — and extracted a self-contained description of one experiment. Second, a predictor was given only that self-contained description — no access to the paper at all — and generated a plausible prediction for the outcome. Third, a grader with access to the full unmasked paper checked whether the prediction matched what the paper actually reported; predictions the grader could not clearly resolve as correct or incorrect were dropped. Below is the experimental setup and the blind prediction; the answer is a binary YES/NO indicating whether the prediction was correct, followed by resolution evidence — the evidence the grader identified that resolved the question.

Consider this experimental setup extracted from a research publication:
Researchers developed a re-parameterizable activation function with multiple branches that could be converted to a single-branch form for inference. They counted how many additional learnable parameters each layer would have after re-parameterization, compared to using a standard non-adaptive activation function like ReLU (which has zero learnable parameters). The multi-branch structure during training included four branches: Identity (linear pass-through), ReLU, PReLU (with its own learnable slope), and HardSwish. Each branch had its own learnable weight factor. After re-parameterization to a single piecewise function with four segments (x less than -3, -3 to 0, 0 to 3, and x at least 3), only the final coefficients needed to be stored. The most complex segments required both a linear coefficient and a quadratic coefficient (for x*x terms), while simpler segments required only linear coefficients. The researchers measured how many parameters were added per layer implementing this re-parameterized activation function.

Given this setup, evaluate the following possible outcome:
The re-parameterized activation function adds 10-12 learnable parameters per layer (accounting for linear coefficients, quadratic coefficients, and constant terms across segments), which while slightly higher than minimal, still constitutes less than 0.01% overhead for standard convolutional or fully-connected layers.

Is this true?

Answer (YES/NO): NO